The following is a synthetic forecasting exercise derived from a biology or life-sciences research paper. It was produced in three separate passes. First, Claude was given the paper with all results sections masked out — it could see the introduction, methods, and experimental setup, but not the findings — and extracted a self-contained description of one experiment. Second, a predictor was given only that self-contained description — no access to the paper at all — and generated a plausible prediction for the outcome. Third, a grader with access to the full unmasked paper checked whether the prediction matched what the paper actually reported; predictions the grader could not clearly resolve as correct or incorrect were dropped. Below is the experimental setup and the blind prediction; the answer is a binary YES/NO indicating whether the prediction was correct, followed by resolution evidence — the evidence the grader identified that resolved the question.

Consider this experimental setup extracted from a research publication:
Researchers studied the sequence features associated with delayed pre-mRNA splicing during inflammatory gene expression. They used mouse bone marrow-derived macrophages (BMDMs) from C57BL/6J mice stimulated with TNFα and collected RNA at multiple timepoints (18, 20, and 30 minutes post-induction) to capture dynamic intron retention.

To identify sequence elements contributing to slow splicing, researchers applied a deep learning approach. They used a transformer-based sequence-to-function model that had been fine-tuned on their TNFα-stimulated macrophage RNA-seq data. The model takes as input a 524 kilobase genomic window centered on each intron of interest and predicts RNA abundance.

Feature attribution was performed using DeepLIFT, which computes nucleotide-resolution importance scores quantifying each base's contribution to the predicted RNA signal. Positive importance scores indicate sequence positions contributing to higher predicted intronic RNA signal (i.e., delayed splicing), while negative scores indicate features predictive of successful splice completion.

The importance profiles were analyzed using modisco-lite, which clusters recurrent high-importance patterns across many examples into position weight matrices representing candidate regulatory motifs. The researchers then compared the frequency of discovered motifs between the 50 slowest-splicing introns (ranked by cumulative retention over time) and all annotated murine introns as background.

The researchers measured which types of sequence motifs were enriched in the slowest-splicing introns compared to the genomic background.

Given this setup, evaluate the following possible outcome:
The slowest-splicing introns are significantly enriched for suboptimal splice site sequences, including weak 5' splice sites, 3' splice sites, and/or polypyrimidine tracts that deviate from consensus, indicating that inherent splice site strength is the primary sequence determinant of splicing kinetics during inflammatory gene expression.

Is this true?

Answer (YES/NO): NO